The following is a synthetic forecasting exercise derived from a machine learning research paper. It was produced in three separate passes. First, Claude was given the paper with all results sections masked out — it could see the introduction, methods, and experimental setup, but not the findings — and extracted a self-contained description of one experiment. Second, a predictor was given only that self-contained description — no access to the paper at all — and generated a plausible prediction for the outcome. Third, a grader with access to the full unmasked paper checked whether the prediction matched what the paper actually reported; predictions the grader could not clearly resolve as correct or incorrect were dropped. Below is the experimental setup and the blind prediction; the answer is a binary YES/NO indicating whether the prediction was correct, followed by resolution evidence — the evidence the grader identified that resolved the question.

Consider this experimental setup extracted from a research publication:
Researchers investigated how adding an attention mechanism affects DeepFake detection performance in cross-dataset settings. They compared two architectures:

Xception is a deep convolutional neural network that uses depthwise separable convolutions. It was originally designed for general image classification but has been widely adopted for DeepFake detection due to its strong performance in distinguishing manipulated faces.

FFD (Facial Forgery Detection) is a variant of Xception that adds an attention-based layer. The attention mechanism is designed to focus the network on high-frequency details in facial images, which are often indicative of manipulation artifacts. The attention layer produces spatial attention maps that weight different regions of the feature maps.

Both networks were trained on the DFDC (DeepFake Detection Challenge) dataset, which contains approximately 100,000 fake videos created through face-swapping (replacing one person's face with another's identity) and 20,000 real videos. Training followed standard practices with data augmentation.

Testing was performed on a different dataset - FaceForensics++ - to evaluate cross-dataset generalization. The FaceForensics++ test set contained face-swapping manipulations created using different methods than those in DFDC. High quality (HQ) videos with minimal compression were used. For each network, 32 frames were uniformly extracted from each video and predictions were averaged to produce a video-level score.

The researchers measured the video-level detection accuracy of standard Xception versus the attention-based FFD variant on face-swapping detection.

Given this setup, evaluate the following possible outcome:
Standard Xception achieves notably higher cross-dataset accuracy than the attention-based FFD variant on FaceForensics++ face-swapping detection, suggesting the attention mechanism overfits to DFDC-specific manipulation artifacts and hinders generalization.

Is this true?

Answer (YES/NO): YES